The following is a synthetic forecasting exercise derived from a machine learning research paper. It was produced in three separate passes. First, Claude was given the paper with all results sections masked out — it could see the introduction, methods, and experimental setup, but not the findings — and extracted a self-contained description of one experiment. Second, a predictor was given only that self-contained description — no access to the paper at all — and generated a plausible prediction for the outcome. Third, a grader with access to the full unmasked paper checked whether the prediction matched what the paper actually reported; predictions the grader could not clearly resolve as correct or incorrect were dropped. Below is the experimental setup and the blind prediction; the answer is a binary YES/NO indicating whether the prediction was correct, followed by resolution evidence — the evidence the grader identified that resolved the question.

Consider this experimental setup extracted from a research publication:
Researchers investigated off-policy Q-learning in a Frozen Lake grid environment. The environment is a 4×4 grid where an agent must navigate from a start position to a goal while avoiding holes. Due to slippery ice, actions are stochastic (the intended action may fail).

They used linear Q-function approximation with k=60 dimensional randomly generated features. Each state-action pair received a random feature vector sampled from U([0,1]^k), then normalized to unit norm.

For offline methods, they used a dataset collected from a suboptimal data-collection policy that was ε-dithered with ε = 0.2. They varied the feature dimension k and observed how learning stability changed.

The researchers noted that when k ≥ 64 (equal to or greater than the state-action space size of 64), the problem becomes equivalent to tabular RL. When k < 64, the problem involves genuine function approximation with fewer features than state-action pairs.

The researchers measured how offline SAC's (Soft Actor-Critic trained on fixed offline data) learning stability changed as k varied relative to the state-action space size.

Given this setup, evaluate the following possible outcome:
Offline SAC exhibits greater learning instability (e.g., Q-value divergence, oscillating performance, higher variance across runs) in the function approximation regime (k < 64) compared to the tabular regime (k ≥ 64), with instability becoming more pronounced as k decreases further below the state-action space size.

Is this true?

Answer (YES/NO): YES